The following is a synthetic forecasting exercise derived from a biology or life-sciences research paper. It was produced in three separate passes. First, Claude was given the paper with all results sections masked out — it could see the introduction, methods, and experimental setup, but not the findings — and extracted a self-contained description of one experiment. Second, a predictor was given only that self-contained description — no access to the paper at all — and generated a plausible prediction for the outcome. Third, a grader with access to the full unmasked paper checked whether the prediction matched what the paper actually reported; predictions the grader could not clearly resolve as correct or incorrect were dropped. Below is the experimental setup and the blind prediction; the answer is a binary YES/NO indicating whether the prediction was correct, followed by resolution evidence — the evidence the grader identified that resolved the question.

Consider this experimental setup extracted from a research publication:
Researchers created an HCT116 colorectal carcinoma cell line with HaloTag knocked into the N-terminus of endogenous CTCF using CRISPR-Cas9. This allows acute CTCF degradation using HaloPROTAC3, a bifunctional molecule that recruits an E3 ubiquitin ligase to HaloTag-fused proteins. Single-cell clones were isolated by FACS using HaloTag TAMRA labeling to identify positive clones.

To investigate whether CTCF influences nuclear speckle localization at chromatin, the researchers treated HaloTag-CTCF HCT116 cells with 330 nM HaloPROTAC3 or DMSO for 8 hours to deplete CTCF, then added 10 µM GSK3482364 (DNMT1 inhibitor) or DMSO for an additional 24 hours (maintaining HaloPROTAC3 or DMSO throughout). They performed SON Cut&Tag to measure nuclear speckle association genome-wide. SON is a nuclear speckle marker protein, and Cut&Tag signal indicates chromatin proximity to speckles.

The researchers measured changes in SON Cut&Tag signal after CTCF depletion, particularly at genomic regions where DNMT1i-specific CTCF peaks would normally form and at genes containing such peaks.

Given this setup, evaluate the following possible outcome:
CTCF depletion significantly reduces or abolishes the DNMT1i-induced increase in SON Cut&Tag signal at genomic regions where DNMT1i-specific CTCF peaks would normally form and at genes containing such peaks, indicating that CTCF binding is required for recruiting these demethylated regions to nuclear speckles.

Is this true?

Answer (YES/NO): YES